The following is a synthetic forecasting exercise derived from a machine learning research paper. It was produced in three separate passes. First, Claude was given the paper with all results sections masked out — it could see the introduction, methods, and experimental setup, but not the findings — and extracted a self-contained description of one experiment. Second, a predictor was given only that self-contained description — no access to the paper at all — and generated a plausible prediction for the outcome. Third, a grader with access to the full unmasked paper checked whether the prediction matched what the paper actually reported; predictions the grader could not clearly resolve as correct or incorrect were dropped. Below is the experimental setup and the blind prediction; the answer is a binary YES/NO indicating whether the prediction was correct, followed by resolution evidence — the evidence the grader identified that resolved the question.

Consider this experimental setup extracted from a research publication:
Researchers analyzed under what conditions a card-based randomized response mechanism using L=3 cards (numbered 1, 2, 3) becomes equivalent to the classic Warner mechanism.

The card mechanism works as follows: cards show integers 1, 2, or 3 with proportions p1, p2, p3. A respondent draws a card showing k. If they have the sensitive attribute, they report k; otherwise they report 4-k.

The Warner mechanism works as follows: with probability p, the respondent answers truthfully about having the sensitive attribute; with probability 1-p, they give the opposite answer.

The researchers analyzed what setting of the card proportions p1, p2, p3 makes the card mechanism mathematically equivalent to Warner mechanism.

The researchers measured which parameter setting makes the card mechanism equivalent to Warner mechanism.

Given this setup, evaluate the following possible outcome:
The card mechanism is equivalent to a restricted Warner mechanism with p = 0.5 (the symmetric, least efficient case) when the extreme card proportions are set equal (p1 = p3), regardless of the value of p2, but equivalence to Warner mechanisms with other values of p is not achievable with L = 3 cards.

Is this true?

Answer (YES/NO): NO